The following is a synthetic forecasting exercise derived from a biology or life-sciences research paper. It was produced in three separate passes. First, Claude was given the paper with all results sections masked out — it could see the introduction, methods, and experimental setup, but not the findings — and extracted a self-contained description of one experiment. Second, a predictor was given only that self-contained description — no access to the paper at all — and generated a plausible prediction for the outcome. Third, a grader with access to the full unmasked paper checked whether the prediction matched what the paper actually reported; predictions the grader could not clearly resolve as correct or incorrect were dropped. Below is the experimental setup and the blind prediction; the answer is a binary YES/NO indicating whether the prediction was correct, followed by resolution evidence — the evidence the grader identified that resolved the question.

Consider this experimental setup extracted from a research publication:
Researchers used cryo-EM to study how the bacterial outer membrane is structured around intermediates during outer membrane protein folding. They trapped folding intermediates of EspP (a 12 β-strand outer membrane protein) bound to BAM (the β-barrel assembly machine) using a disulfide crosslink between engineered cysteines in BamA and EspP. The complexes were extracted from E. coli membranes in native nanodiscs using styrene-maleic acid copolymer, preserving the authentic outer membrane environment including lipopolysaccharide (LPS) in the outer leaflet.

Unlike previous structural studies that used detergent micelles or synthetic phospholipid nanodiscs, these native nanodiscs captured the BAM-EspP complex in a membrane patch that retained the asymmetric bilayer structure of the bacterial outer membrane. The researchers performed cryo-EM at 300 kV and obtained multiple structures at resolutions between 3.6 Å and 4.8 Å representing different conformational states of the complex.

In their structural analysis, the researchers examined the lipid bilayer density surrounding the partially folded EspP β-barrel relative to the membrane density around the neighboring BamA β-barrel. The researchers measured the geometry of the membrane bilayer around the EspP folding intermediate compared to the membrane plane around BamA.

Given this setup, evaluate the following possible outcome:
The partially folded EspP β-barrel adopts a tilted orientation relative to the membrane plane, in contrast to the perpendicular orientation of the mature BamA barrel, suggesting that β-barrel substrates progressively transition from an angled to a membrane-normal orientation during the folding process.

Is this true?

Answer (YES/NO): NO